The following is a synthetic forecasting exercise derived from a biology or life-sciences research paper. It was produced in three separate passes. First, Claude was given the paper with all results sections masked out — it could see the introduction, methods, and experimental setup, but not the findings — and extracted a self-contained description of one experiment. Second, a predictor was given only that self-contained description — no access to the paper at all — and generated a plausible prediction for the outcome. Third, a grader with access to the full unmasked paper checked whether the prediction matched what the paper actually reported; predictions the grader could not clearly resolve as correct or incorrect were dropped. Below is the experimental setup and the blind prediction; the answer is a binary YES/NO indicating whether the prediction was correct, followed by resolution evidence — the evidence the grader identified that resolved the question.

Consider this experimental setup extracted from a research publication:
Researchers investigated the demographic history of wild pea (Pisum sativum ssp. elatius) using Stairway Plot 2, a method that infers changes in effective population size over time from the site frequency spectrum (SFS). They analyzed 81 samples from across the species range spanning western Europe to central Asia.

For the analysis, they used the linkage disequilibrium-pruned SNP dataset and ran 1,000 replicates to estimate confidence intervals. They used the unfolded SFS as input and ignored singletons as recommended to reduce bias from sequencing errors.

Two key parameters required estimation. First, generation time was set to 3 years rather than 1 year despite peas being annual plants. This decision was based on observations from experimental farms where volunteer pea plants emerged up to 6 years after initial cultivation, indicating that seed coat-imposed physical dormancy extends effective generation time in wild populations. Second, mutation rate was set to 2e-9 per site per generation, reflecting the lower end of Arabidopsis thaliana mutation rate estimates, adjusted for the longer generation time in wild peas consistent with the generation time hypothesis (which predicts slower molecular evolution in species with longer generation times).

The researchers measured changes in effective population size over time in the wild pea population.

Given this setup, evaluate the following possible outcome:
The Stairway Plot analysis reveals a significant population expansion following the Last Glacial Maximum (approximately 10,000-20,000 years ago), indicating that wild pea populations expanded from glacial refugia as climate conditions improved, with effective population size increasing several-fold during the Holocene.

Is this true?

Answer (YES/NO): NO